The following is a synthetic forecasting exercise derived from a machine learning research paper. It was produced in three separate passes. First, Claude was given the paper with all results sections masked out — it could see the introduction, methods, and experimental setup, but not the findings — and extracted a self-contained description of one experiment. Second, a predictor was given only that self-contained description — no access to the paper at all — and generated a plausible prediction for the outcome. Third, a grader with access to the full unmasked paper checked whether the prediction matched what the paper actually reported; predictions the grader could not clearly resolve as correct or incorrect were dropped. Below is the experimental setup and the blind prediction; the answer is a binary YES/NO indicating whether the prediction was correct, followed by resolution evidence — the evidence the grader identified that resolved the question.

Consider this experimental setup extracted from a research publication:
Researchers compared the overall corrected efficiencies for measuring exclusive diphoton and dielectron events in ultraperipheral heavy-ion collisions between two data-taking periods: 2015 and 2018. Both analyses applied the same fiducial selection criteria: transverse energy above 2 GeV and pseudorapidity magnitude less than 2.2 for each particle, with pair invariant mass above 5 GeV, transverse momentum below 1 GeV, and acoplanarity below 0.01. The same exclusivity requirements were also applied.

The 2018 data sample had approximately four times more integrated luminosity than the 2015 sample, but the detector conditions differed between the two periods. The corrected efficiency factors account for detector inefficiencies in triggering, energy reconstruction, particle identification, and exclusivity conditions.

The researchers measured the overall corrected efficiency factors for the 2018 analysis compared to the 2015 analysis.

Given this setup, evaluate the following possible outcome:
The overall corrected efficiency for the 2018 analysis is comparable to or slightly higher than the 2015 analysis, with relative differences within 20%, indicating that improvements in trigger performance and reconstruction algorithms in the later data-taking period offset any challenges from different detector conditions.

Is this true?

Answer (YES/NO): NO